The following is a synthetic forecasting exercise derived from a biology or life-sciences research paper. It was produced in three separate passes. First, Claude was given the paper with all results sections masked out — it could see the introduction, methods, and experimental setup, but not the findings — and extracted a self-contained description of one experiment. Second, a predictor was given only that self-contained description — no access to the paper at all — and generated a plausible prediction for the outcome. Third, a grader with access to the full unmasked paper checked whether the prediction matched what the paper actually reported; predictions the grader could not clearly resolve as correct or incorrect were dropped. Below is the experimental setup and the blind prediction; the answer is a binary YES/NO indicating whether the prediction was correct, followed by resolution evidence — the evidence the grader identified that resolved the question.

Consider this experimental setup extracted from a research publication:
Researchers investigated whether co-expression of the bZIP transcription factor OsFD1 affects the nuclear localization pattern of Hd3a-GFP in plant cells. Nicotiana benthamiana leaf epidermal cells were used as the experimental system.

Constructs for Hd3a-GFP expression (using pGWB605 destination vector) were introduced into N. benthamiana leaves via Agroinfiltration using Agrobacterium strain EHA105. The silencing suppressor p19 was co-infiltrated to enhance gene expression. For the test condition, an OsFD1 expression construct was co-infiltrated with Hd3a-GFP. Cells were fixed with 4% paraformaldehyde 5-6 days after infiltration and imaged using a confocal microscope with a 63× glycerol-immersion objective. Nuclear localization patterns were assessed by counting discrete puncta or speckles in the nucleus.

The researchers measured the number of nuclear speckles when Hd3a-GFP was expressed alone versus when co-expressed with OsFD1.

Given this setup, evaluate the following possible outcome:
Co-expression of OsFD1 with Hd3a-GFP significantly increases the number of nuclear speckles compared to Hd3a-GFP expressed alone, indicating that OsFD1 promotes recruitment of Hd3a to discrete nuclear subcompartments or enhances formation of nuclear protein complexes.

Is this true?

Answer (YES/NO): YES